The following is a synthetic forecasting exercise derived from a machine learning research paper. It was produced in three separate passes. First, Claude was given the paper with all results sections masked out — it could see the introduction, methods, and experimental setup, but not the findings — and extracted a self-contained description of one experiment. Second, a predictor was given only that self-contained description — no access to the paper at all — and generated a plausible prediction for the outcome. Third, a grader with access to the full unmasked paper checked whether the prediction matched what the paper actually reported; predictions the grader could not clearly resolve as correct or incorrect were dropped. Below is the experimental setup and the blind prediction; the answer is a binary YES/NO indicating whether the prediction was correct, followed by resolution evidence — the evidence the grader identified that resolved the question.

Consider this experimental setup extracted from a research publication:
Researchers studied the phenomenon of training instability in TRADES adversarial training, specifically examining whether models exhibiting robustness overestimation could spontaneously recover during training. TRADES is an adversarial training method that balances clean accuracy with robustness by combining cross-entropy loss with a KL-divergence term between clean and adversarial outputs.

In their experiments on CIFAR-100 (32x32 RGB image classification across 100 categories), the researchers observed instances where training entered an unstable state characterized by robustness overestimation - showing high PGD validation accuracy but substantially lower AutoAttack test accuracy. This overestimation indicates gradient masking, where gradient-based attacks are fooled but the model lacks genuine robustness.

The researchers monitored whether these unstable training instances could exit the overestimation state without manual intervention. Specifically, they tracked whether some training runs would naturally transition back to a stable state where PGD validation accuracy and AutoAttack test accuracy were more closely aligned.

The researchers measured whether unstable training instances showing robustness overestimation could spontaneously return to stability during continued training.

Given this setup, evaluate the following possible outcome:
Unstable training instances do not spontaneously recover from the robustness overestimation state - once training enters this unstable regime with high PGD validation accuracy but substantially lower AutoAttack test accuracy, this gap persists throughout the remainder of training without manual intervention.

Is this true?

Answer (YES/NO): NO